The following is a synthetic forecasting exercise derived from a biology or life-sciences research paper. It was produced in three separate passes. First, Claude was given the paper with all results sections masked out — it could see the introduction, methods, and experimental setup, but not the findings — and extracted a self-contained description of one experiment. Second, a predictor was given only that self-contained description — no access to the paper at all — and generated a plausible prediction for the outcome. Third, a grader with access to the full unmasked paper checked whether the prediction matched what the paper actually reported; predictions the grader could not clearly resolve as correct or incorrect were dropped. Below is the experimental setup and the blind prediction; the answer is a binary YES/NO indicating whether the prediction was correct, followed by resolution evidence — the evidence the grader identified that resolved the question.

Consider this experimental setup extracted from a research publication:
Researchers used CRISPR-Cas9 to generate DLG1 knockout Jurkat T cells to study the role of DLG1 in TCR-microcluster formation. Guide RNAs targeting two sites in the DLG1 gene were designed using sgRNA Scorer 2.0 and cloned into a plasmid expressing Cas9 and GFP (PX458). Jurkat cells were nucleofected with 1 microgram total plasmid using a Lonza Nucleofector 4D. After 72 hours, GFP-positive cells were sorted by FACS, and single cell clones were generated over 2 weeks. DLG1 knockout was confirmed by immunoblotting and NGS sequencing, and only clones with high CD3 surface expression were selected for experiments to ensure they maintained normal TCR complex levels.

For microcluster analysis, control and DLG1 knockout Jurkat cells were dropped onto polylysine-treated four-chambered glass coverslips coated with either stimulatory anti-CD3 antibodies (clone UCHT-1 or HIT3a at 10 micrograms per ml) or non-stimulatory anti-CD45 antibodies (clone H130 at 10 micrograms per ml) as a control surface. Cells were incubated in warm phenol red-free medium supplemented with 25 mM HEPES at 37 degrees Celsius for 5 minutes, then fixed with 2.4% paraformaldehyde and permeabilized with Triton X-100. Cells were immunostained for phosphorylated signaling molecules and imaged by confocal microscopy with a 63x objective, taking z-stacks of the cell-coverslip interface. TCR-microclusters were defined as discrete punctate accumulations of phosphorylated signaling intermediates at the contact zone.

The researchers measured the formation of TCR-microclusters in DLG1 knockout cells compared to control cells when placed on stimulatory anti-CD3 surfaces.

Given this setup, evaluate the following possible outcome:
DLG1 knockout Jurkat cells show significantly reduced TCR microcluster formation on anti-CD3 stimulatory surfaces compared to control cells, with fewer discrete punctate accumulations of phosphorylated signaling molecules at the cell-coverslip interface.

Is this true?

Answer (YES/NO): YES